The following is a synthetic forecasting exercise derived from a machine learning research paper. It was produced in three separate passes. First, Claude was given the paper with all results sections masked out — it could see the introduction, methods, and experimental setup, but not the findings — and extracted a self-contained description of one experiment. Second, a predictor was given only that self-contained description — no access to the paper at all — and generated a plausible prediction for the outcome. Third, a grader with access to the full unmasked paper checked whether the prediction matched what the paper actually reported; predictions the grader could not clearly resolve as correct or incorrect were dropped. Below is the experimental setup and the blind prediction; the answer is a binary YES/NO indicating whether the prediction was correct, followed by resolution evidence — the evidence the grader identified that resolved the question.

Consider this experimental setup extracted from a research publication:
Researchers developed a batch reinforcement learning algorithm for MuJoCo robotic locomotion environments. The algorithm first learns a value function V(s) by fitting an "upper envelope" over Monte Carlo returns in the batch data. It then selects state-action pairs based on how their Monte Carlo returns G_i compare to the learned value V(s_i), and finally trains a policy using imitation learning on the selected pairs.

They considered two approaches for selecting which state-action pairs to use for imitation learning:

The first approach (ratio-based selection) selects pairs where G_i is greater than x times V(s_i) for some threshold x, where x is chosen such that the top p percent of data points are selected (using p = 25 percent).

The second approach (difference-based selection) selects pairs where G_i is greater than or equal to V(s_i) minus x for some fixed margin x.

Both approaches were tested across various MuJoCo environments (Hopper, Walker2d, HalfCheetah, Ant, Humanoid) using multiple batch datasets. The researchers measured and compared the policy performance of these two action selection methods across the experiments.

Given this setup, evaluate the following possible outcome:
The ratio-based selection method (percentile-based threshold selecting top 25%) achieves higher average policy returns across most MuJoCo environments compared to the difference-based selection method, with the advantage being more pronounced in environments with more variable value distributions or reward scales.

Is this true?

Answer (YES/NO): NO